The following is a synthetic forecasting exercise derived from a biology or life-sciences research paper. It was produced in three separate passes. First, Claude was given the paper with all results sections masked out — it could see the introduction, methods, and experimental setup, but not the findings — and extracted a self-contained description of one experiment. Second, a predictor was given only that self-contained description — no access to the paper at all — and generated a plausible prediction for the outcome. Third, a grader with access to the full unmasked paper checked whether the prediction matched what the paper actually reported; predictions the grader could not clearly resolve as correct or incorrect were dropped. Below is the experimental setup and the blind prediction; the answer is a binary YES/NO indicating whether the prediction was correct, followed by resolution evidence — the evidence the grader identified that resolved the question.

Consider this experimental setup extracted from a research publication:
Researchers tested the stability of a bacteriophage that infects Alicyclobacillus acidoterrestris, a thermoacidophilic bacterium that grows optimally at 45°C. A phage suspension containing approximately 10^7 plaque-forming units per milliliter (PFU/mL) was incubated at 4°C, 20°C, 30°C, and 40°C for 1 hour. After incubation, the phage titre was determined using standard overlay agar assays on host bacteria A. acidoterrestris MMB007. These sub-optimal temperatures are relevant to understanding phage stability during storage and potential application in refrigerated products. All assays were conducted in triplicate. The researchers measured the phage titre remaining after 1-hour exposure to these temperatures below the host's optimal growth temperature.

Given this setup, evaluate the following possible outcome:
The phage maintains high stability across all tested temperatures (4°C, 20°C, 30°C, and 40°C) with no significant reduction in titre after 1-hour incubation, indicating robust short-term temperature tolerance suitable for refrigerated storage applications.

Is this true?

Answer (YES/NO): YES